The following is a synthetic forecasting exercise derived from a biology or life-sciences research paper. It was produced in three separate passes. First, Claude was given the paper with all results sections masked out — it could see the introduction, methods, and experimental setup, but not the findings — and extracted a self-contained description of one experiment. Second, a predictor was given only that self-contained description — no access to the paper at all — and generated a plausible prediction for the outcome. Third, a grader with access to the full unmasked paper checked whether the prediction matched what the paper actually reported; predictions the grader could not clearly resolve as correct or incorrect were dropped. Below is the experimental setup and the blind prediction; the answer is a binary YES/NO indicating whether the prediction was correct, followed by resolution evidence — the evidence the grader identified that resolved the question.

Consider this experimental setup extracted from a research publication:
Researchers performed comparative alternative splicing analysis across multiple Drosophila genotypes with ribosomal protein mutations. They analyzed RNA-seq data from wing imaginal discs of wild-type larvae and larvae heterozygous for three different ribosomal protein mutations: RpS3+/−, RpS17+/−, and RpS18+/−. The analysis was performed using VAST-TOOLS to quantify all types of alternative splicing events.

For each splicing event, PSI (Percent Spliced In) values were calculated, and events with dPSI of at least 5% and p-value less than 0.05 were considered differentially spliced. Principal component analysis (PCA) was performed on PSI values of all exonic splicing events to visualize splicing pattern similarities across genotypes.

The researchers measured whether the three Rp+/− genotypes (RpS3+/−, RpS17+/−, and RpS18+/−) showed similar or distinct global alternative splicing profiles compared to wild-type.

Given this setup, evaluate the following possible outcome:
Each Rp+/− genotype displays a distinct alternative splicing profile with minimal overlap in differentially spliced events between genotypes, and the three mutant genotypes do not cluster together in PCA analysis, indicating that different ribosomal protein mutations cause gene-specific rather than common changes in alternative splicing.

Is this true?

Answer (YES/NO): NO